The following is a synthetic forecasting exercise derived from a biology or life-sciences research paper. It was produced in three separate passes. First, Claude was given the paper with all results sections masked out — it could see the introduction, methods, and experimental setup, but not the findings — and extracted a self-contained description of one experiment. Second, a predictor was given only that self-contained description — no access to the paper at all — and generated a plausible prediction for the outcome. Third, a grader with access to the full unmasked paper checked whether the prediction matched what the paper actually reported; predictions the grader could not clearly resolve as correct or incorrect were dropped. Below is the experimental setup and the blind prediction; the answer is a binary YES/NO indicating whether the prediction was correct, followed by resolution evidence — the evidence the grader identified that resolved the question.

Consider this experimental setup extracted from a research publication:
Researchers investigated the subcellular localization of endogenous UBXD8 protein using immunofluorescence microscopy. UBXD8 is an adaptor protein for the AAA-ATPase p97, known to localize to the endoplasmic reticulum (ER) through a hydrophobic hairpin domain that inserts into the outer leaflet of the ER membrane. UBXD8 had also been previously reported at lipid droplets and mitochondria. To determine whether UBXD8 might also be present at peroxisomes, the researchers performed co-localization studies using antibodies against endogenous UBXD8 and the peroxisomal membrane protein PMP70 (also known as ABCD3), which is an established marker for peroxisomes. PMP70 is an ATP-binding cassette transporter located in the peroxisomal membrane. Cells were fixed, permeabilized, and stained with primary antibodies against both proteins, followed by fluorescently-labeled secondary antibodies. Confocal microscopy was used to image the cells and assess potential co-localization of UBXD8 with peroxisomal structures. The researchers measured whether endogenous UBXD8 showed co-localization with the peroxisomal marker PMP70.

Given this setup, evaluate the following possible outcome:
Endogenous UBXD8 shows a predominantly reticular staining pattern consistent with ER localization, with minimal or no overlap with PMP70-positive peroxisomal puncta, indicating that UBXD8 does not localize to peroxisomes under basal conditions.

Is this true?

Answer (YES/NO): NO